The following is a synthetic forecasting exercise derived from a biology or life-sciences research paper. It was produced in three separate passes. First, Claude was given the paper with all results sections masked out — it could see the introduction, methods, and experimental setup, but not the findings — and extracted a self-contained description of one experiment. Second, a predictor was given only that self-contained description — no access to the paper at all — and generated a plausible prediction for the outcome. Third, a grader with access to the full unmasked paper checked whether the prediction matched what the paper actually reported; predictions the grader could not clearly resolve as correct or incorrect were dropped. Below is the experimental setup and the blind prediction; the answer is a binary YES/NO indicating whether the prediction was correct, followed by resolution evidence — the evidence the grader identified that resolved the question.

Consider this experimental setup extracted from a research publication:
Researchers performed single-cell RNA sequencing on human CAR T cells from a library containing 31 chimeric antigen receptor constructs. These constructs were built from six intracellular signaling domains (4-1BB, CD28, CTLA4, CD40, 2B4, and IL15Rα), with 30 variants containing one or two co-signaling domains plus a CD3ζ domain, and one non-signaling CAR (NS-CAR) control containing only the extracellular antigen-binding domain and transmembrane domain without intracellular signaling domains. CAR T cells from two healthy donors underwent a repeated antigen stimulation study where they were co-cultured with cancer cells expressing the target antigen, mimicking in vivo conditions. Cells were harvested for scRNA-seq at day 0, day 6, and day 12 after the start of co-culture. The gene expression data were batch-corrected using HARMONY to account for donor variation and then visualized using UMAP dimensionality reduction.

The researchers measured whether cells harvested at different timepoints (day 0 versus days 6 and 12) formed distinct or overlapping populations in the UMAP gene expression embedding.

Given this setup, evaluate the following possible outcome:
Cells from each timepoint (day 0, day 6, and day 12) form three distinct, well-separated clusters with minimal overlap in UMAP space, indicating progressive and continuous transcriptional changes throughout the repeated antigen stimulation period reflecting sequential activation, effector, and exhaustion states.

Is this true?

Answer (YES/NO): NO